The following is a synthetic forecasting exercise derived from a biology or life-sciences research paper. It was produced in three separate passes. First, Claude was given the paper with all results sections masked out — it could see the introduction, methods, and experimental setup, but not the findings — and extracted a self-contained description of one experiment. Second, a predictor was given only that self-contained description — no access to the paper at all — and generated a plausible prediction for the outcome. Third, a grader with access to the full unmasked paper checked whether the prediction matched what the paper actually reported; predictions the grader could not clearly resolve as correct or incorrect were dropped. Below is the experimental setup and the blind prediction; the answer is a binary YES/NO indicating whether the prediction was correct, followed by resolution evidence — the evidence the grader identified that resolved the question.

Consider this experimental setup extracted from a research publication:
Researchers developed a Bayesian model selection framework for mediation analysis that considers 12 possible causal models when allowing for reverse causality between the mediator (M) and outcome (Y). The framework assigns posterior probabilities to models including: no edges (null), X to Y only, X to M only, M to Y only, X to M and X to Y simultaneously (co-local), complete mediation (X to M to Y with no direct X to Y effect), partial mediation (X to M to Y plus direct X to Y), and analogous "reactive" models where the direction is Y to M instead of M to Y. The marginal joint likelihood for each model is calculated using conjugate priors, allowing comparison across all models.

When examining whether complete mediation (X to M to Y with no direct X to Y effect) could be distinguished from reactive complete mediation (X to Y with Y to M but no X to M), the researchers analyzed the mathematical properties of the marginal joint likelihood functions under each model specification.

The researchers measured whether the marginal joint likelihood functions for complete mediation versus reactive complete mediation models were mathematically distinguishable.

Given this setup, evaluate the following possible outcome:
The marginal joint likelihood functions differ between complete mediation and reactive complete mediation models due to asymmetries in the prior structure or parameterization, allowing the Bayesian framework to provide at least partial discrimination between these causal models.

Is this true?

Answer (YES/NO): YES